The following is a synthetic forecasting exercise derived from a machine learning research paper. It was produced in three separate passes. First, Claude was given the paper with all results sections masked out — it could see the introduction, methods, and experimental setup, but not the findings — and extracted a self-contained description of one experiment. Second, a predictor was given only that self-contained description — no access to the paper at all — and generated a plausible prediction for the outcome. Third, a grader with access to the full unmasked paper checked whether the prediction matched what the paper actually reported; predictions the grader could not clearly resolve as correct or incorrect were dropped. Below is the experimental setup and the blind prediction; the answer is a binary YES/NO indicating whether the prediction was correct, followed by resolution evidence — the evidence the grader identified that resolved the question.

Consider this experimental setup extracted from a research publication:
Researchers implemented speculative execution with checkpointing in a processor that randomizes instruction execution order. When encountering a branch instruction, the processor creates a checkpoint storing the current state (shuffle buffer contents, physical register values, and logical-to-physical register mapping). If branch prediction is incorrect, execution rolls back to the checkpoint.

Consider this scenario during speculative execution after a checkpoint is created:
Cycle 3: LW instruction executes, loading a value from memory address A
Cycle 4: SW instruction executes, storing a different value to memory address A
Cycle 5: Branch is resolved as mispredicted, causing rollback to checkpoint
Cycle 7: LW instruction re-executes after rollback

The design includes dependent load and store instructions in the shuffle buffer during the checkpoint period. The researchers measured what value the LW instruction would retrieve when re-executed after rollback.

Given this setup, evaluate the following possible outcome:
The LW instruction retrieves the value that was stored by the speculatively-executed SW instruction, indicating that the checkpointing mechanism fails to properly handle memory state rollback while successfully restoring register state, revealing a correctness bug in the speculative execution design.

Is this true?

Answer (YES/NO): YES